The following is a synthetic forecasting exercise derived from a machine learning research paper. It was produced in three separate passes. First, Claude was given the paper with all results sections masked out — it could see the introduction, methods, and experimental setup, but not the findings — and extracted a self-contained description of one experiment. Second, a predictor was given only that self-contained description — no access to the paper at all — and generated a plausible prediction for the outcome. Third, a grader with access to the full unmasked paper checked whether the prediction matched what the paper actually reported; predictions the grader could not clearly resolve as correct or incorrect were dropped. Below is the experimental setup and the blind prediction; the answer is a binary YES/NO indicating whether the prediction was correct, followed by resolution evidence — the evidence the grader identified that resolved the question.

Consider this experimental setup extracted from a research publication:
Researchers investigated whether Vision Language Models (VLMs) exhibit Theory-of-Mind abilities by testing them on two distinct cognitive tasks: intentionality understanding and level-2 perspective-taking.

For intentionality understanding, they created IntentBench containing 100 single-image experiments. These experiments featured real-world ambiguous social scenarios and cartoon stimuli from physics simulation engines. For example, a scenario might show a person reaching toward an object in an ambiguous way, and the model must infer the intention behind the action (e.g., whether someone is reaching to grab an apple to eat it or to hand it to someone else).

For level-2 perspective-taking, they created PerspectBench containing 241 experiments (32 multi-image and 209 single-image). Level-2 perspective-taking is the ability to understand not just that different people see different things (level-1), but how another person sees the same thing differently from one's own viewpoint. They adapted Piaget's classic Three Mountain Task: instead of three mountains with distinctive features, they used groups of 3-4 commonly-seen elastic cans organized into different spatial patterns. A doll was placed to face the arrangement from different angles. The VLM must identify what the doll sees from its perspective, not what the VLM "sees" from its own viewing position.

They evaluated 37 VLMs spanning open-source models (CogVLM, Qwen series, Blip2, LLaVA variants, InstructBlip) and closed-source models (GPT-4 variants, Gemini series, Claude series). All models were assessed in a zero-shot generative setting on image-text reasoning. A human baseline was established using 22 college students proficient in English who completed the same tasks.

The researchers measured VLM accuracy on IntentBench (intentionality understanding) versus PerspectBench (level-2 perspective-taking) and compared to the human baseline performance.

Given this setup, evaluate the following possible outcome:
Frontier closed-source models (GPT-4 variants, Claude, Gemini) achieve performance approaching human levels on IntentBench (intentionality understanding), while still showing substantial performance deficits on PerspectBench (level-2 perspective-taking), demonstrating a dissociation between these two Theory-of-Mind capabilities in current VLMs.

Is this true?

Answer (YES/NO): YES